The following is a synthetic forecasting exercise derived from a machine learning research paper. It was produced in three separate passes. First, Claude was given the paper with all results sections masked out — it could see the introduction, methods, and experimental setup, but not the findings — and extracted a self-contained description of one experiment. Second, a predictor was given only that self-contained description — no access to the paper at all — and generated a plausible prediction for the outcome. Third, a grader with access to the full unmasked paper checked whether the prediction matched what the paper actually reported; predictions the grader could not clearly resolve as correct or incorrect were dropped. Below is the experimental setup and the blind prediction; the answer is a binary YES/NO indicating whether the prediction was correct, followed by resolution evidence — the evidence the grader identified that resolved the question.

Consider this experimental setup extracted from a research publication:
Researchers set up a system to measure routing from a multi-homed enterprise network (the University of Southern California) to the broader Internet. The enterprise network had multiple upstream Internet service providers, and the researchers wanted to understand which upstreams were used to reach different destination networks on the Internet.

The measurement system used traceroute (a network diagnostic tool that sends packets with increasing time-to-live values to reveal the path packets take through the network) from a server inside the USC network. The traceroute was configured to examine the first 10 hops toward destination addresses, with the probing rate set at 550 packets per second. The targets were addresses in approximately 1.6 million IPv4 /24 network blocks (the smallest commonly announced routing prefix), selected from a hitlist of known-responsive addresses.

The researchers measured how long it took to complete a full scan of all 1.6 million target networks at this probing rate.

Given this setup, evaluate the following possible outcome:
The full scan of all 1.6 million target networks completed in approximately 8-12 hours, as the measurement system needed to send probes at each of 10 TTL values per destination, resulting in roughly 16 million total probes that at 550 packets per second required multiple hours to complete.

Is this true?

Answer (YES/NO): YES